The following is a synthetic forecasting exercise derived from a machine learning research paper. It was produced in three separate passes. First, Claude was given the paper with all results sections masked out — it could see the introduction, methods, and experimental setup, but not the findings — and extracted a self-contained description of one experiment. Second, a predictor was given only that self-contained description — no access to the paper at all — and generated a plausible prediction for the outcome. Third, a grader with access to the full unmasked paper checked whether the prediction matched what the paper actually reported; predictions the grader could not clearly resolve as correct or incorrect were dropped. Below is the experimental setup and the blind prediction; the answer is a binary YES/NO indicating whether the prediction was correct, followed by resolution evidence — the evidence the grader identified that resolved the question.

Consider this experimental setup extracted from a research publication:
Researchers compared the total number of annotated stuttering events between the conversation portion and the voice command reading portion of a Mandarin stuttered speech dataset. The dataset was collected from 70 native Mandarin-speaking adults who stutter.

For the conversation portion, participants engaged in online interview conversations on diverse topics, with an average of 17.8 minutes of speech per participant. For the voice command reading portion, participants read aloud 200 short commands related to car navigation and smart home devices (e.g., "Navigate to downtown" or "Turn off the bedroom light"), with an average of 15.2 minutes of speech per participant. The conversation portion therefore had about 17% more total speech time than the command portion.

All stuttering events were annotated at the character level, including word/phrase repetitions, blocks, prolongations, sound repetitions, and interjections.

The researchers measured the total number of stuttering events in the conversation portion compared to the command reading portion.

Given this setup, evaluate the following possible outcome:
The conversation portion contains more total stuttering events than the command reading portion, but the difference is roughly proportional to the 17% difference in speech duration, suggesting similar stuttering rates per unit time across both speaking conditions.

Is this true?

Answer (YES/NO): NO